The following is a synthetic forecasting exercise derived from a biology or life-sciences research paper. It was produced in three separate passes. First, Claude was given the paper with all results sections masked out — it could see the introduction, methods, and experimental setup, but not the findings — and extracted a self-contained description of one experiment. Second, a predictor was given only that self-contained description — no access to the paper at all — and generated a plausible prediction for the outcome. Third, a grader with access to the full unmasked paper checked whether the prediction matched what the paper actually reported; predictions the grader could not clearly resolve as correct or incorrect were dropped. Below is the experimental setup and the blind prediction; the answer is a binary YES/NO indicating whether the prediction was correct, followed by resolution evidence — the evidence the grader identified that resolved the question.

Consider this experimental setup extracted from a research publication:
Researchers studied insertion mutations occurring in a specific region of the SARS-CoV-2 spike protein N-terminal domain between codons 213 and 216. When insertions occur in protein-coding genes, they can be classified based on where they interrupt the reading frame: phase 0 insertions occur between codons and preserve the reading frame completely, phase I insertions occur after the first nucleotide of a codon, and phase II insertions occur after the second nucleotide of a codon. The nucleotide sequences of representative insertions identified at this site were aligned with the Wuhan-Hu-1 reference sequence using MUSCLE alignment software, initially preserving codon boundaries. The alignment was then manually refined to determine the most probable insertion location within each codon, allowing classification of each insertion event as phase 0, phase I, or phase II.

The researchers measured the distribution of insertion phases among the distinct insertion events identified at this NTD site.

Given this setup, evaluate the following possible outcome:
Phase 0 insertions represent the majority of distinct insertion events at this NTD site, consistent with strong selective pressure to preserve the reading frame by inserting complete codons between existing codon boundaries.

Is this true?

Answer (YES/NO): YES